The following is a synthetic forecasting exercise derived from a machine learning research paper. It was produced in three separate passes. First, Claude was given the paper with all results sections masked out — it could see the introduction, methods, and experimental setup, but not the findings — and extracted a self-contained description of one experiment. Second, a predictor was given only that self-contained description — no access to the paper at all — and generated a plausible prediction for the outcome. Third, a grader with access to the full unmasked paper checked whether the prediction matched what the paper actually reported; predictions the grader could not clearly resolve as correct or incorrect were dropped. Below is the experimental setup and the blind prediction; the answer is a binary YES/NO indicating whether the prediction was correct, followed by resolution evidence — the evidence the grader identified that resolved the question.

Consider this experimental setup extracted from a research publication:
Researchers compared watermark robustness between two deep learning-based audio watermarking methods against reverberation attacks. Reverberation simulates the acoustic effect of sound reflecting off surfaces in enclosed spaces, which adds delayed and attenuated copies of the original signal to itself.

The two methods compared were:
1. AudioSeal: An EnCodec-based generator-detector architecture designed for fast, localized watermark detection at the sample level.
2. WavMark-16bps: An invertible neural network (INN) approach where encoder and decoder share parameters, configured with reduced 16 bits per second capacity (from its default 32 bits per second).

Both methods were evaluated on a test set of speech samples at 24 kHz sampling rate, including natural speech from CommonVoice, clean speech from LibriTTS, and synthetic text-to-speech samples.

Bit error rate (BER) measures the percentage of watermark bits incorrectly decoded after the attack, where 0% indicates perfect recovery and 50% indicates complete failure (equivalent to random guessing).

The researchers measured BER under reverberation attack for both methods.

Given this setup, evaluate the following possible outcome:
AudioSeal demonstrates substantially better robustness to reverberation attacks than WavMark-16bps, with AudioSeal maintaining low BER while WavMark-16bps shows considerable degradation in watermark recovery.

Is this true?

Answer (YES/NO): NO